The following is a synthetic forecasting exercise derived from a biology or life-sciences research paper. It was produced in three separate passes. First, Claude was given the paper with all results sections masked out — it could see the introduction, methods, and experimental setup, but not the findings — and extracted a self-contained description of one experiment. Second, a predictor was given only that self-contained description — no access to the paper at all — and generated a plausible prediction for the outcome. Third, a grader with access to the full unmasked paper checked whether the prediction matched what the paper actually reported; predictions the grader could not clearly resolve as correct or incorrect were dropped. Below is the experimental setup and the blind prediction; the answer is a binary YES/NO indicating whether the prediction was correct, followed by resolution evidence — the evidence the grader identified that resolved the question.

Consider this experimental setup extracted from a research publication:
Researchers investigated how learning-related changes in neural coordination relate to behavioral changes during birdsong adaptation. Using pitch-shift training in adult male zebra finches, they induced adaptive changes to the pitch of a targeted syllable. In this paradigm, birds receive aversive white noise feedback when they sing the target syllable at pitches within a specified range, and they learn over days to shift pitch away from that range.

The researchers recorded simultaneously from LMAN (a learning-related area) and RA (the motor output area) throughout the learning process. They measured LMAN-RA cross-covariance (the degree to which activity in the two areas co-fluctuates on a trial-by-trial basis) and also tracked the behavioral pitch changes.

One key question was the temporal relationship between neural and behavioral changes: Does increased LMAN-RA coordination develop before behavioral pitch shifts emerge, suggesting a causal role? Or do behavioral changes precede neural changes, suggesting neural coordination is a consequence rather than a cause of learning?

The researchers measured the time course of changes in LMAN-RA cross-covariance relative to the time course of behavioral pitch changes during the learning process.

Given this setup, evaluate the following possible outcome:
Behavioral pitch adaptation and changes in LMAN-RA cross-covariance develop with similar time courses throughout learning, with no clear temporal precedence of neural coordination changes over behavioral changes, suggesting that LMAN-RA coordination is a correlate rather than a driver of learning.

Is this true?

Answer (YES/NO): NO